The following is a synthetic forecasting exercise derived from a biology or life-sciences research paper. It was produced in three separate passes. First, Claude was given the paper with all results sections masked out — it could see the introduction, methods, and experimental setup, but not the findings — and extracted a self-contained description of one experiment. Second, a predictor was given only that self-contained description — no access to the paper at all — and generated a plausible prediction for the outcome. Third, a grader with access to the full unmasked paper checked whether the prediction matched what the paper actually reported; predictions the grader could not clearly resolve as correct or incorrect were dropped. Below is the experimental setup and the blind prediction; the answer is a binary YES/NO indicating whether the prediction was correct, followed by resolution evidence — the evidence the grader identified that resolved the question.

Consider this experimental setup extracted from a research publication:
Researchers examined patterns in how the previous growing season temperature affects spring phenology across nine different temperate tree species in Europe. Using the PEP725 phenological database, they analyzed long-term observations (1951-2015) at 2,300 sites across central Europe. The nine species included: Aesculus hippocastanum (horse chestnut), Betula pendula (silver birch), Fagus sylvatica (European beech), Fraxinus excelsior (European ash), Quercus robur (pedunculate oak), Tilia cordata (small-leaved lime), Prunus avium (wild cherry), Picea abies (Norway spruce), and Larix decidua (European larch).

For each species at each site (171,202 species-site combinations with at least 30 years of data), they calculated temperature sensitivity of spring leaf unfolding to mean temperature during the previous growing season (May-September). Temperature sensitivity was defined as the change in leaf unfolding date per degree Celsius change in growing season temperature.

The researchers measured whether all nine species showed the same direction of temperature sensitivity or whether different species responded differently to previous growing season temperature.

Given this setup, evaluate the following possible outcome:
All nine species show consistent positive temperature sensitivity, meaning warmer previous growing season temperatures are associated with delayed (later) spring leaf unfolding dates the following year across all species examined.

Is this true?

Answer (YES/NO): NO